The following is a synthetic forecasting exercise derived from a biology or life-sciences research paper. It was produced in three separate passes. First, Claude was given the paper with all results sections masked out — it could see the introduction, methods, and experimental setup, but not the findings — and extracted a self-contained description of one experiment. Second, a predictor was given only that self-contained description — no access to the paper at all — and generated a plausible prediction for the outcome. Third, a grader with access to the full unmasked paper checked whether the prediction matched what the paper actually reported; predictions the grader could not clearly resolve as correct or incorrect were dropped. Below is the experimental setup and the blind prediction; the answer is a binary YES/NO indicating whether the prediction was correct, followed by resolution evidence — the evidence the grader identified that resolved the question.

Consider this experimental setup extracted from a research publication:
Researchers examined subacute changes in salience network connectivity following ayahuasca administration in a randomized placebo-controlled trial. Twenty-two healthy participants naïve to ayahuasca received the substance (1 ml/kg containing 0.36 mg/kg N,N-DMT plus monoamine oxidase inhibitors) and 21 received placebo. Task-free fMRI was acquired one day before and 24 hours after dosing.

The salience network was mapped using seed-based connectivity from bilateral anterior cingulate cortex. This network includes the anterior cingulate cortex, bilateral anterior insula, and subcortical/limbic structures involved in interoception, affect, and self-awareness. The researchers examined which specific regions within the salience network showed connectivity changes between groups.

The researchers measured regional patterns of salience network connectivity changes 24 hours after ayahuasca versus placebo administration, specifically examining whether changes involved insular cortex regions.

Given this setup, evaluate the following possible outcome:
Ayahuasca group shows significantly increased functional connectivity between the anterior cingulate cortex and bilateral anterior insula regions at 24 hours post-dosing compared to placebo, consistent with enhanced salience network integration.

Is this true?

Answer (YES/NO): NO